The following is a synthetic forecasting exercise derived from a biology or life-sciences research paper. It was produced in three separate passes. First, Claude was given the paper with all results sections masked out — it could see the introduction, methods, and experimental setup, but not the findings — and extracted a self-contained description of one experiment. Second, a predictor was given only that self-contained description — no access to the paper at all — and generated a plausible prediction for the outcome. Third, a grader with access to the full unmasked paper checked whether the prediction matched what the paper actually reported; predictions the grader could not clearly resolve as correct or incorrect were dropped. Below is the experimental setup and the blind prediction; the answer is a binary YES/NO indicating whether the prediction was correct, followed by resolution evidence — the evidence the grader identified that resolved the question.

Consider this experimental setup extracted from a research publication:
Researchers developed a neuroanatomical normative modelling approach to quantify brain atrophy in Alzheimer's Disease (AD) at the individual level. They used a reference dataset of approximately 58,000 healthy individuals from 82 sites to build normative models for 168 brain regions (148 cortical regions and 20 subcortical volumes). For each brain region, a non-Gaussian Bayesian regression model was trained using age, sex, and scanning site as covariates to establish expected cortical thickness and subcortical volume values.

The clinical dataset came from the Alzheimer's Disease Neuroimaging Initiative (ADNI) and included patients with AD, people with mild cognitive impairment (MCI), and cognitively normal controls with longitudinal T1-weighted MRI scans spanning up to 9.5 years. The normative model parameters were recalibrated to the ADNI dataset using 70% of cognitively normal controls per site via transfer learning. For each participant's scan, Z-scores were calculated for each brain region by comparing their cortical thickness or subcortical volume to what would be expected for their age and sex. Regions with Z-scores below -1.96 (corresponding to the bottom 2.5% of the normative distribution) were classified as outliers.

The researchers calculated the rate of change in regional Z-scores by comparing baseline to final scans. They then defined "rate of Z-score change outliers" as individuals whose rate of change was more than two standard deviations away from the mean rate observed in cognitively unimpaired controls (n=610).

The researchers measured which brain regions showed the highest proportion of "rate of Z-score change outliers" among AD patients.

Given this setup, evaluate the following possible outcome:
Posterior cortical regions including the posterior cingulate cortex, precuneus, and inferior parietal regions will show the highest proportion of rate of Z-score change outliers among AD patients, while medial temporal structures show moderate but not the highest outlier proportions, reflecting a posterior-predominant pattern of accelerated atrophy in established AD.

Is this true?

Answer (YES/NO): NO